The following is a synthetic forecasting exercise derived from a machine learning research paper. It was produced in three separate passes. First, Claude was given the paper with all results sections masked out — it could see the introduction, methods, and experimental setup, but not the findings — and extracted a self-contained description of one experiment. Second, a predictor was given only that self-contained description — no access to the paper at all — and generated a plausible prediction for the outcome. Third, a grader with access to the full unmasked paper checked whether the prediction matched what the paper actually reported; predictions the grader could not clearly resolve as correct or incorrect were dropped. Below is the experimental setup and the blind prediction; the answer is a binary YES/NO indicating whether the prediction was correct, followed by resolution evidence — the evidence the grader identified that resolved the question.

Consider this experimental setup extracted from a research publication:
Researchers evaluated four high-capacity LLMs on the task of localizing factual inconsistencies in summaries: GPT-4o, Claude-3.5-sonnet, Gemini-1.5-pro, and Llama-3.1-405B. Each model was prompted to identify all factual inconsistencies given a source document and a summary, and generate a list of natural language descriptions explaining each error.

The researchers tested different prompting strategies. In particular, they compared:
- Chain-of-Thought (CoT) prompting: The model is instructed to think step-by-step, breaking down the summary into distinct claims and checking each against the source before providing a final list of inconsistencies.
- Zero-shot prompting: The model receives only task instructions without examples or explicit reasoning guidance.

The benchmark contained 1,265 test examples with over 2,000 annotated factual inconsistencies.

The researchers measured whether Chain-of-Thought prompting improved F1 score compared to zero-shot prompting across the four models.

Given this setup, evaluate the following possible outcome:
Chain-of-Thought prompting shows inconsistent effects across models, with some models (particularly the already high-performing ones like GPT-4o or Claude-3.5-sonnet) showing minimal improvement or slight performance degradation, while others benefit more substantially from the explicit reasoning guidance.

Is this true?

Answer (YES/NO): NO